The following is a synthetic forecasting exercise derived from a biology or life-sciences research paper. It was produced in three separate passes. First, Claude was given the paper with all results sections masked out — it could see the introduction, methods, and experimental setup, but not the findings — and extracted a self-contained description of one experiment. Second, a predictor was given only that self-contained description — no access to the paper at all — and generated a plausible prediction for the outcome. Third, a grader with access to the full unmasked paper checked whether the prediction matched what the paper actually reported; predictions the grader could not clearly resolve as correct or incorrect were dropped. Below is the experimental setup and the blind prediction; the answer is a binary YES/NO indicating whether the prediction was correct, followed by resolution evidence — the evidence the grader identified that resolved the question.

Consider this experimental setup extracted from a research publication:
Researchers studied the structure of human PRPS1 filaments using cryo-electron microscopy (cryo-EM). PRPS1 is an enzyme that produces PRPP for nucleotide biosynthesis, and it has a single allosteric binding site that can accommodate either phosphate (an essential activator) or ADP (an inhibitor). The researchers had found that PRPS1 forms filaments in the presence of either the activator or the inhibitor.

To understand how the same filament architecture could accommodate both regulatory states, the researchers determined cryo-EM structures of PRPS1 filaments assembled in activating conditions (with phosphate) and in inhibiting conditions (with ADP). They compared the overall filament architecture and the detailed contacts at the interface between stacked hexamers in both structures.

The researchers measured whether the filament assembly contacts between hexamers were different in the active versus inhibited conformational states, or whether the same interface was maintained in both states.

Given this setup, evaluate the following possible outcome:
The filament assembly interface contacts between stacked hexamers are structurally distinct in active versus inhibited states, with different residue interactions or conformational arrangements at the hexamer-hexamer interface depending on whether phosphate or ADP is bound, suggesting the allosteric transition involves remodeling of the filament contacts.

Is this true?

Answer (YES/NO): NO